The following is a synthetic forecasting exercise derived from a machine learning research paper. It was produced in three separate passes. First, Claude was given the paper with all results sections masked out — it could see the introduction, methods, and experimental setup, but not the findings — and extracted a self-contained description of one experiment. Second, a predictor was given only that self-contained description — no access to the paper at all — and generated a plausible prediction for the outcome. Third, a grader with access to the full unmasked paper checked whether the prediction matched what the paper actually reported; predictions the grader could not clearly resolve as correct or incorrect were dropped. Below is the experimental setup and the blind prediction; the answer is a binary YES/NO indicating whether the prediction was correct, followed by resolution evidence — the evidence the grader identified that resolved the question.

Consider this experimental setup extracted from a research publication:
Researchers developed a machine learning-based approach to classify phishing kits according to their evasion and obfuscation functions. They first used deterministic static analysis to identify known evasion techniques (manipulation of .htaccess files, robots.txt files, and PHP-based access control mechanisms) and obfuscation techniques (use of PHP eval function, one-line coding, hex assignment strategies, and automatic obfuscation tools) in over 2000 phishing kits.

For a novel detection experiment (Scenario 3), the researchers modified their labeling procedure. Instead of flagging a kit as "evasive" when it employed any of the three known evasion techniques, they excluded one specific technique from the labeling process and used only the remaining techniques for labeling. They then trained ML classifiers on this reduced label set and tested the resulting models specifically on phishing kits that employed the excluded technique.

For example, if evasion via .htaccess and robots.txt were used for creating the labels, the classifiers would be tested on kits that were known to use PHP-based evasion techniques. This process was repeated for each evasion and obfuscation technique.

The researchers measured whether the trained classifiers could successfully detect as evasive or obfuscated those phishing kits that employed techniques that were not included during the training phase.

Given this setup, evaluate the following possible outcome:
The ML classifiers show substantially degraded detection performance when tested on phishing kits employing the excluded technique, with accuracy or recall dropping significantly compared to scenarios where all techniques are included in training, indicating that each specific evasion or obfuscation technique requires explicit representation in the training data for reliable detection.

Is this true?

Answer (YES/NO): NO